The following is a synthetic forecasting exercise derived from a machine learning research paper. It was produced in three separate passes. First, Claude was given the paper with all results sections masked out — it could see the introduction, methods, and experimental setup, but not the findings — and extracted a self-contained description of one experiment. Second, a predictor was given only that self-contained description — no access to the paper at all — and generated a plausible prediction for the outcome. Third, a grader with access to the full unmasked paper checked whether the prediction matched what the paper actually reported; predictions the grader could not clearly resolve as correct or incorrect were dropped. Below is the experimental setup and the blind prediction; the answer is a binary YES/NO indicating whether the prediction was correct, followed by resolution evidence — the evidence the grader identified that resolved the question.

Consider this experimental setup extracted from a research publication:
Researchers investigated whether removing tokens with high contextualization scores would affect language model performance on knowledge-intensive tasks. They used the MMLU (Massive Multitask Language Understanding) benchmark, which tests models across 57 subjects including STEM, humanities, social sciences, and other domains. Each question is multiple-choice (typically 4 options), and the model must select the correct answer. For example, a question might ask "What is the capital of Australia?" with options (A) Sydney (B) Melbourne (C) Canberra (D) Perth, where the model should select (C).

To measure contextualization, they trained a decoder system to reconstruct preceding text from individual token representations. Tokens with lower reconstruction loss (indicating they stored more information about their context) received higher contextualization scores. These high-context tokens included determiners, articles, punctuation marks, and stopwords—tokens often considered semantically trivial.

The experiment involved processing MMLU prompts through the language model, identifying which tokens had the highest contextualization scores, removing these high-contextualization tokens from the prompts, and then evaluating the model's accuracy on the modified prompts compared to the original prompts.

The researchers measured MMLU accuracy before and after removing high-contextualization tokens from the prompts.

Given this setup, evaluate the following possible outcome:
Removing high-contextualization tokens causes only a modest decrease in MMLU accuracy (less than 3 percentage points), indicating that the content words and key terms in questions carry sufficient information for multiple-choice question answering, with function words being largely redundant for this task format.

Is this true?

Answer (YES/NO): NO